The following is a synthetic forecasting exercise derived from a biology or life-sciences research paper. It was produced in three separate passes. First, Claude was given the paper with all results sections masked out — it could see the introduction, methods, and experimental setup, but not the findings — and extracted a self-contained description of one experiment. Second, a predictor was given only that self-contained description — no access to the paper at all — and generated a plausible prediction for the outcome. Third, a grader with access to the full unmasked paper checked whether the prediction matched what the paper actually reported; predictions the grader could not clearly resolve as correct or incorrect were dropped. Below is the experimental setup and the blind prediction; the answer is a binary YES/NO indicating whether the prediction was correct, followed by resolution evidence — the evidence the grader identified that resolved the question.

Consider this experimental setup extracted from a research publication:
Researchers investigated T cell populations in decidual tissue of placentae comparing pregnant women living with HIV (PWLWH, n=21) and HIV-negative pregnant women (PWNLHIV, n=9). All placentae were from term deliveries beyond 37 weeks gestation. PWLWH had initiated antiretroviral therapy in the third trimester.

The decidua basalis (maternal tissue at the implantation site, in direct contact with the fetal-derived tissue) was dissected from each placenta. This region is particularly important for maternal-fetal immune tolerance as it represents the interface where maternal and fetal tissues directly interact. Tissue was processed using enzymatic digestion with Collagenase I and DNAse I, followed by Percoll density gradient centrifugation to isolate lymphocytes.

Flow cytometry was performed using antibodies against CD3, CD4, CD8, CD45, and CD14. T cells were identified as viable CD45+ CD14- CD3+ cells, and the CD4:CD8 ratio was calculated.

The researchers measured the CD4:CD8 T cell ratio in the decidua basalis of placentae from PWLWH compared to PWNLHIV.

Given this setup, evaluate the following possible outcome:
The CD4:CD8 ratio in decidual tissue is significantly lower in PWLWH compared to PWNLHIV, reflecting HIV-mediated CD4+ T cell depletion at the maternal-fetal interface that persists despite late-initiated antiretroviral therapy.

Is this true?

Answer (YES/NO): YES